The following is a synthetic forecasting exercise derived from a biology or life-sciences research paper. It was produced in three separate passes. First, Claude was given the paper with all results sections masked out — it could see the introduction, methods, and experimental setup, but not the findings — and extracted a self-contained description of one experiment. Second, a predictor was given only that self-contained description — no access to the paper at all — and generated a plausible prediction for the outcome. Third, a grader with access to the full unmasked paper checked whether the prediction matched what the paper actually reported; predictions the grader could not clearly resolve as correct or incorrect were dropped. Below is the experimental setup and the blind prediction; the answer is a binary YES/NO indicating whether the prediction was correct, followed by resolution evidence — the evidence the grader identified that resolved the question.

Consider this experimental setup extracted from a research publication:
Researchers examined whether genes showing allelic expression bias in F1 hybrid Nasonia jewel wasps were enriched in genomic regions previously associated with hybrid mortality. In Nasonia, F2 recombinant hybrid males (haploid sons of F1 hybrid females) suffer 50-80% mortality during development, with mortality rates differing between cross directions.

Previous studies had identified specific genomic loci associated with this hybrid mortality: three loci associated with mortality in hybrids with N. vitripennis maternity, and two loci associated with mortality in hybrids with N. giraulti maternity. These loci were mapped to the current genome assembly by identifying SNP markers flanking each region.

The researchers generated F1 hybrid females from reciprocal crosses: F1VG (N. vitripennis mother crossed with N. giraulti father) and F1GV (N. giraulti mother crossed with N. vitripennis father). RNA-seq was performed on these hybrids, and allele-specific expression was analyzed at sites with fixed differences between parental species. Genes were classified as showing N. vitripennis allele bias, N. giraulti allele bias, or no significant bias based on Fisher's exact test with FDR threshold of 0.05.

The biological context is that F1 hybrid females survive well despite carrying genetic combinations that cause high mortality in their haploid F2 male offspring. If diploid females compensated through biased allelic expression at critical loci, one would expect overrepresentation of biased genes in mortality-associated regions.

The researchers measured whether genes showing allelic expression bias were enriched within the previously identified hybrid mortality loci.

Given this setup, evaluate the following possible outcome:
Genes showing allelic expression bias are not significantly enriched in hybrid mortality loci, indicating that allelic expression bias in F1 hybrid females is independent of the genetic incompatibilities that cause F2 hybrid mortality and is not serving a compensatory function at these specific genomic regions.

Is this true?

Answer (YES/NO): NO